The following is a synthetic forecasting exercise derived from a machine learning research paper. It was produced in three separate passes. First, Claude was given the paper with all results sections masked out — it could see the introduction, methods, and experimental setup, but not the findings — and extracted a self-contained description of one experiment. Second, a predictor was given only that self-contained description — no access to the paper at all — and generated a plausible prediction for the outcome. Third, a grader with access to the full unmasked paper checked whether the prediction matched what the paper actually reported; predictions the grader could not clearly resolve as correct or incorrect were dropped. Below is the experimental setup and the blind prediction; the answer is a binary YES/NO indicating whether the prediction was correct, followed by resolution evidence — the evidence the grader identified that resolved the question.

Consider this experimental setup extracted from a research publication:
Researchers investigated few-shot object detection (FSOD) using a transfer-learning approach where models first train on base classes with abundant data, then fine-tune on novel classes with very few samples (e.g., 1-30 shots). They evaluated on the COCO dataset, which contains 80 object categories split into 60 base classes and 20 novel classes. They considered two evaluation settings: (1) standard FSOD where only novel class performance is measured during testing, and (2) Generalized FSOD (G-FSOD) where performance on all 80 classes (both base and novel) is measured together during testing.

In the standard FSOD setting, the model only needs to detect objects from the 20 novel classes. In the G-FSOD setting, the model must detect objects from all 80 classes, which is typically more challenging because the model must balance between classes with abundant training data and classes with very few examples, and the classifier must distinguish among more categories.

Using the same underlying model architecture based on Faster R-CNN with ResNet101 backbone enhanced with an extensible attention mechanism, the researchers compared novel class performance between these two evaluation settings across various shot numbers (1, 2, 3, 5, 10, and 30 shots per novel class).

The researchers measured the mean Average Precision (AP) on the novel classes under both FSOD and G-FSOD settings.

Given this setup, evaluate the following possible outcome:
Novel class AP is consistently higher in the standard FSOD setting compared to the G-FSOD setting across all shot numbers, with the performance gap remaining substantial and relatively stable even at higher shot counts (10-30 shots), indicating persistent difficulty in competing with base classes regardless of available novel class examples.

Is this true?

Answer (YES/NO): NO